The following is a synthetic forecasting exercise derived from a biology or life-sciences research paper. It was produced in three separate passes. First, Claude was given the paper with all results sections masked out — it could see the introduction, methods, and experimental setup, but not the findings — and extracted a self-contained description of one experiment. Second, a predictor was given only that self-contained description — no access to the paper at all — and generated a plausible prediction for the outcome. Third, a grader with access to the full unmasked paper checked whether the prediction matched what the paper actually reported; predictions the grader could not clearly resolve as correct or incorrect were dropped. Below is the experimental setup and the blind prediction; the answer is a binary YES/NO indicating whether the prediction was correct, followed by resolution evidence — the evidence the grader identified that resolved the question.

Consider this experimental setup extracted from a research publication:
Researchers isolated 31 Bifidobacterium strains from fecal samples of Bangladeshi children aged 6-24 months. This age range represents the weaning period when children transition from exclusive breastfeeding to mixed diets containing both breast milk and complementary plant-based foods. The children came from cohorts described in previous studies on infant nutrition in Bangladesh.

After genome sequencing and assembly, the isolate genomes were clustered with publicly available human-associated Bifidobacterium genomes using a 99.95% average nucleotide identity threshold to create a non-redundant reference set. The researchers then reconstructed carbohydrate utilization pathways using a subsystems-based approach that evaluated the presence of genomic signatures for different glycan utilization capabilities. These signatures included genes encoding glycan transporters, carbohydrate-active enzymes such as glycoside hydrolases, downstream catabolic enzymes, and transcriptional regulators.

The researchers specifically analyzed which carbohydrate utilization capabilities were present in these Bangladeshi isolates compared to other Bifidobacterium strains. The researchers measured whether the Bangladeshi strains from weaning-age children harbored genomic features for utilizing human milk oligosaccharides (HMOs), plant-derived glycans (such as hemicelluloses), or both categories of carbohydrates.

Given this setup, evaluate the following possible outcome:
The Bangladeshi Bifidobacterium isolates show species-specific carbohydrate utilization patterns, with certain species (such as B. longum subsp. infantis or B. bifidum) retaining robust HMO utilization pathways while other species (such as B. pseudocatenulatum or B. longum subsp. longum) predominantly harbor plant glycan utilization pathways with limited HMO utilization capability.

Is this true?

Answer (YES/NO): NO